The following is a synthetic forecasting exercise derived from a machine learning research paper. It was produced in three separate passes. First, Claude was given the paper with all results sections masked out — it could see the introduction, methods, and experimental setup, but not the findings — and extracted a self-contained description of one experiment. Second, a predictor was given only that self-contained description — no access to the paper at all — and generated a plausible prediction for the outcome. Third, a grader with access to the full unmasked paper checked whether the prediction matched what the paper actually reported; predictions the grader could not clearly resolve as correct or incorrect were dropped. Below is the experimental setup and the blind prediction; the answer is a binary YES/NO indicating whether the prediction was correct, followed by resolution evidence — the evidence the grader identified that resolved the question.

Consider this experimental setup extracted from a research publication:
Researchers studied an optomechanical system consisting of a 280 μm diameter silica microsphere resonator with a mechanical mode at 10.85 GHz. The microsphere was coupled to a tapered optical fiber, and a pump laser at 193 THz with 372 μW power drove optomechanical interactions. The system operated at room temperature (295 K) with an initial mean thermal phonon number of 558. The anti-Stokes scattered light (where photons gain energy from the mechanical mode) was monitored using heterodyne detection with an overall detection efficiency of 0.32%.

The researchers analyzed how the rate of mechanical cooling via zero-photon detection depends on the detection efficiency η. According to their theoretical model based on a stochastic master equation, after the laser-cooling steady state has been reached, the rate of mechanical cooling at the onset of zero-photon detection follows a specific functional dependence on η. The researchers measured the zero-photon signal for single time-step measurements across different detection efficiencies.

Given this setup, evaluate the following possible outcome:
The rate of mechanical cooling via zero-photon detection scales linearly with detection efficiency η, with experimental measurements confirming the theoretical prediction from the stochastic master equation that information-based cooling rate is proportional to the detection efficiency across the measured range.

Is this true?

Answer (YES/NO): YES